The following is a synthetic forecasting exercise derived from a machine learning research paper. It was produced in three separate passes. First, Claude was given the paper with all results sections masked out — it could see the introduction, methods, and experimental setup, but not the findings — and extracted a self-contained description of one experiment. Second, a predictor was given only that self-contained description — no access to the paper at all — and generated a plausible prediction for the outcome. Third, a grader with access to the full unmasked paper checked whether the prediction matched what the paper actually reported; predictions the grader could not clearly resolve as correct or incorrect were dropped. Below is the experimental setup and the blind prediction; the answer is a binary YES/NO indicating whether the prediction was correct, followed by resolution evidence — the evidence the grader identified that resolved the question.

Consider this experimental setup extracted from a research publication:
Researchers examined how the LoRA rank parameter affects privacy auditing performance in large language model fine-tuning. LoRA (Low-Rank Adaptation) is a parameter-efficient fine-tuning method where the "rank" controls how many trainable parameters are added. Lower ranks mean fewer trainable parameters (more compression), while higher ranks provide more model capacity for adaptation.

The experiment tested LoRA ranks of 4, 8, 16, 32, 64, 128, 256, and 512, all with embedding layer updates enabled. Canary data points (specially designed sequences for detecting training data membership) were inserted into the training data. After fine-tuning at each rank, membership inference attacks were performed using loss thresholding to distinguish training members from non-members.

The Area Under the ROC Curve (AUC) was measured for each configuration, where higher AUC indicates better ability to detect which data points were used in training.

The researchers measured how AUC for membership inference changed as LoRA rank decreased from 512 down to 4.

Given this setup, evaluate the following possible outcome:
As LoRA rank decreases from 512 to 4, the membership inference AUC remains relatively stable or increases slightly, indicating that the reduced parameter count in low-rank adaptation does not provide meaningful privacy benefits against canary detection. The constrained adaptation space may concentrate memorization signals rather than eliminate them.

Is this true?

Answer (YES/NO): YES